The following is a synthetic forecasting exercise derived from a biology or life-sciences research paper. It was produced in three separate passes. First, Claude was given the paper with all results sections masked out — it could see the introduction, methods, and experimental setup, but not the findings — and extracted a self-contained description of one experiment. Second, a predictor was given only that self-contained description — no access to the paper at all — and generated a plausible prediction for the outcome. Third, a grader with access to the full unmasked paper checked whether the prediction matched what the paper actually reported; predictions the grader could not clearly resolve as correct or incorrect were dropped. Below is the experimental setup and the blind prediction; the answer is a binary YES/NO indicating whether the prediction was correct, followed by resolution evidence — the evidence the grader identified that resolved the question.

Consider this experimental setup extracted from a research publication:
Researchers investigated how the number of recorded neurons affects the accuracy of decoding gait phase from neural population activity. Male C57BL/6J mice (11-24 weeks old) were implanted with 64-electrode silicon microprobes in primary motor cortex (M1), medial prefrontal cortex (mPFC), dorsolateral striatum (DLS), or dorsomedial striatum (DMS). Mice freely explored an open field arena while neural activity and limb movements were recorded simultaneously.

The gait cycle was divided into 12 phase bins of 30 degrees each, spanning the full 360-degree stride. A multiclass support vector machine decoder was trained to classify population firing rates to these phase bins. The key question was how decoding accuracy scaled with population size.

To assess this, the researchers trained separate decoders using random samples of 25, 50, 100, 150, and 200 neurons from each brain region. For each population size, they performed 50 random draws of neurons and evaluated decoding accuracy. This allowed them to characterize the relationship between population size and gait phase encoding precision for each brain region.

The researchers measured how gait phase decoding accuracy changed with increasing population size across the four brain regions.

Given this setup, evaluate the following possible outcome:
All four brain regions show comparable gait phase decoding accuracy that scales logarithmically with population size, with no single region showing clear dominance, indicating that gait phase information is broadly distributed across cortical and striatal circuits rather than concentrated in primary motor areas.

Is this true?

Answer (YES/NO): NO